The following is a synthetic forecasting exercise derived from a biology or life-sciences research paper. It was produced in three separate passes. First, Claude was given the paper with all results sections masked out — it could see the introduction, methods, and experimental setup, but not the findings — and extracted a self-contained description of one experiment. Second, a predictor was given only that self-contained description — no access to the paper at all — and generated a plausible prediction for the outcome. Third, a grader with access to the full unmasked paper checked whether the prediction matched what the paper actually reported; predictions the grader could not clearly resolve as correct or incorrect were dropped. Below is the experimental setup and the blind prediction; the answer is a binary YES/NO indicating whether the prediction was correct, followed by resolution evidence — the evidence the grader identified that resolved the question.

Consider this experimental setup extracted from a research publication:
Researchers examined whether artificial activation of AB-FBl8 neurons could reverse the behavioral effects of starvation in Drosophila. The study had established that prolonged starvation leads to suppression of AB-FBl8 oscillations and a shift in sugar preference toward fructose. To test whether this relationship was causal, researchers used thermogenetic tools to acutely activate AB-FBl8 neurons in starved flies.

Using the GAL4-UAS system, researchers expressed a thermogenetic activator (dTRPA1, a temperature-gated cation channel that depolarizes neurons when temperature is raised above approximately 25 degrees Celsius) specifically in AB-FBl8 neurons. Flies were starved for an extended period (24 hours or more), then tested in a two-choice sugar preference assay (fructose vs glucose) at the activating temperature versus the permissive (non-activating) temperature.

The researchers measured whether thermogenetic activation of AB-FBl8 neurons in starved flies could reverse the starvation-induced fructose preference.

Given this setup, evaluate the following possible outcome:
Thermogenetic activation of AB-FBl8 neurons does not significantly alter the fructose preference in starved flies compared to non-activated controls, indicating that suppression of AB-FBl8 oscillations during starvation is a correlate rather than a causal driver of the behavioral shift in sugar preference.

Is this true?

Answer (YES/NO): NO